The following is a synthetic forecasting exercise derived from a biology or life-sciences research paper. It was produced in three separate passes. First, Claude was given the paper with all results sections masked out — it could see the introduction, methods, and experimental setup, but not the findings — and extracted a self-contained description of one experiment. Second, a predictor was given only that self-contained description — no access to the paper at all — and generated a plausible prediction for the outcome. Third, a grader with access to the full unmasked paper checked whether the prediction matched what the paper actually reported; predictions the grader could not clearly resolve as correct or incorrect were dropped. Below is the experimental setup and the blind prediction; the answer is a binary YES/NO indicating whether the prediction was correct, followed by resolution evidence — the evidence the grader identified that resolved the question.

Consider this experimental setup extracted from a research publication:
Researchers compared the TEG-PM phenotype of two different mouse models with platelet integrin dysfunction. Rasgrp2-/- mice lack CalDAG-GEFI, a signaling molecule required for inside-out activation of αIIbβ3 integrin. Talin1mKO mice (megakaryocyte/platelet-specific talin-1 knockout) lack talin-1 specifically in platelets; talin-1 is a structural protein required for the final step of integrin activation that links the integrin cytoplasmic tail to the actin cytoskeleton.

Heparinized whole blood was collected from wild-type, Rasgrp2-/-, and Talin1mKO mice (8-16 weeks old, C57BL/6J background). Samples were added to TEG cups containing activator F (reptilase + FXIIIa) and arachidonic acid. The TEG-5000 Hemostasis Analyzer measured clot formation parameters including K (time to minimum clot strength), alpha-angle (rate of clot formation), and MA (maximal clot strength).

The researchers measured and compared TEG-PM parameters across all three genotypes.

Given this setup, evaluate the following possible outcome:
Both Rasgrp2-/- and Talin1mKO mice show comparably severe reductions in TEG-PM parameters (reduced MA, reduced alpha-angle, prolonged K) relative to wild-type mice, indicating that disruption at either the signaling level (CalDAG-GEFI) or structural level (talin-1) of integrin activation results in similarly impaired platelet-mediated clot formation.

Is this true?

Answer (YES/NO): YES